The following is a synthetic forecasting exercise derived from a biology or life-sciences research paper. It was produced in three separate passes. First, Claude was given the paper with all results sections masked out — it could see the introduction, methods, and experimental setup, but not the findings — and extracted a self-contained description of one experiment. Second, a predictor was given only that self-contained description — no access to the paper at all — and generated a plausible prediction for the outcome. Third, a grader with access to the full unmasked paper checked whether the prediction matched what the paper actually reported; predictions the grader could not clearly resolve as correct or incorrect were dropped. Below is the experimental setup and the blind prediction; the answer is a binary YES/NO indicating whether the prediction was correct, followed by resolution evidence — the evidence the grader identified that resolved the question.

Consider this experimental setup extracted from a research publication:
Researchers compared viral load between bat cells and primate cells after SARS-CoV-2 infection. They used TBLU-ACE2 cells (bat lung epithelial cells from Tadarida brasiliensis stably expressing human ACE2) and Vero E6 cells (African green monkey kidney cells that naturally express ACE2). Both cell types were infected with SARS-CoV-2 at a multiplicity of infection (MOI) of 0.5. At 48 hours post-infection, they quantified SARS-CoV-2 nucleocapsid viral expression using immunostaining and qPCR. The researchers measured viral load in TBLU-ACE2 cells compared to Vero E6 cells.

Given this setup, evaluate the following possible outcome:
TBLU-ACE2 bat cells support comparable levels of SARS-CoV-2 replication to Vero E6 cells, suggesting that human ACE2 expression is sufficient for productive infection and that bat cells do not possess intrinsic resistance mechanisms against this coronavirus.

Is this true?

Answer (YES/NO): NO